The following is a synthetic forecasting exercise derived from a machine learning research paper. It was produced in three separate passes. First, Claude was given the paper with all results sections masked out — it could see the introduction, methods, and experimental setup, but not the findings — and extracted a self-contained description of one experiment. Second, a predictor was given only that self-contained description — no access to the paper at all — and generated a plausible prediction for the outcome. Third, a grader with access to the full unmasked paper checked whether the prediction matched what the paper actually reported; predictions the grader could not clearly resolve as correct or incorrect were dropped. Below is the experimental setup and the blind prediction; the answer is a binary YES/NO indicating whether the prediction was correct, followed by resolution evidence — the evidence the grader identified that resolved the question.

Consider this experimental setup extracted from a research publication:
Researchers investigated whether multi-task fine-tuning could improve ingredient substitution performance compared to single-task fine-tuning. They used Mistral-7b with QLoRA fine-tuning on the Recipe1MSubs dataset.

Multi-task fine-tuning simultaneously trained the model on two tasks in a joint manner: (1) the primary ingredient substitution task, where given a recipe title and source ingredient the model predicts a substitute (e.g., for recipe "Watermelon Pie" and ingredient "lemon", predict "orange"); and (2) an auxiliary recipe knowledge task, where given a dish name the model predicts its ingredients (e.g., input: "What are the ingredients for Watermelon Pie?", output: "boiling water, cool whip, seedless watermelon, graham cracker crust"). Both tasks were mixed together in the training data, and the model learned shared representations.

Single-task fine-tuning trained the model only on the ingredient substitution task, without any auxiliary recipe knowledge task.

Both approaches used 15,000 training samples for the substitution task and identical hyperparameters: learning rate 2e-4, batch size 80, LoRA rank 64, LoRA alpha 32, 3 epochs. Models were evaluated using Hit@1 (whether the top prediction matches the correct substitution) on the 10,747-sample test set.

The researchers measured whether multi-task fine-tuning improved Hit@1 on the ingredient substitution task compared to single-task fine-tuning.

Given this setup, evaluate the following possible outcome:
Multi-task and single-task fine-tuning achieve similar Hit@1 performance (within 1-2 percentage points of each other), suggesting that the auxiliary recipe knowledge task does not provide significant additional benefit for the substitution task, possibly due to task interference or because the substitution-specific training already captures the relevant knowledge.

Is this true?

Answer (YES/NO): NO